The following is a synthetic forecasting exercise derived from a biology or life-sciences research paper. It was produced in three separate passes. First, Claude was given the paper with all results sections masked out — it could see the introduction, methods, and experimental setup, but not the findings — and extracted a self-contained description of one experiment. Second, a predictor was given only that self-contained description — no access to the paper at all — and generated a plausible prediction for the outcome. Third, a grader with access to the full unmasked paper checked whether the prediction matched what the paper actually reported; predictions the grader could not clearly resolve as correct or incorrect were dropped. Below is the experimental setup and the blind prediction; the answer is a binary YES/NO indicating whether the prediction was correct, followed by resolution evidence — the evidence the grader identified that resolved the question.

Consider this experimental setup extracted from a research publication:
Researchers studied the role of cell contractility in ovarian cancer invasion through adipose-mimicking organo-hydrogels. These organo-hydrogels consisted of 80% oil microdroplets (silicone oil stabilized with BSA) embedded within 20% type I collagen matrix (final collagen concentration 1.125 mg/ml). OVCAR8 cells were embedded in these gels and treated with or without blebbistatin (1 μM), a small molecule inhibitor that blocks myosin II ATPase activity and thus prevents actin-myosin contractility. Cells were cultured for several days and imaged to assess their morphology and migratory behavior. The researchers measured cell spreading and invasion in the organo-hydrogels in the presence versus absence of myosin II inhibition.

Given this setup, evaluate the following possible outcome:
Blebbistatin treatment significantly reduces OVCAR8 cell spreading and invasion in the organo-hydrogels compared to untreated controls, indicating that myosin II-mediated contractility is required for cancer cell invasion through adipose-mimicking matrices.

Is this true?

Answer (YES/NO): YES